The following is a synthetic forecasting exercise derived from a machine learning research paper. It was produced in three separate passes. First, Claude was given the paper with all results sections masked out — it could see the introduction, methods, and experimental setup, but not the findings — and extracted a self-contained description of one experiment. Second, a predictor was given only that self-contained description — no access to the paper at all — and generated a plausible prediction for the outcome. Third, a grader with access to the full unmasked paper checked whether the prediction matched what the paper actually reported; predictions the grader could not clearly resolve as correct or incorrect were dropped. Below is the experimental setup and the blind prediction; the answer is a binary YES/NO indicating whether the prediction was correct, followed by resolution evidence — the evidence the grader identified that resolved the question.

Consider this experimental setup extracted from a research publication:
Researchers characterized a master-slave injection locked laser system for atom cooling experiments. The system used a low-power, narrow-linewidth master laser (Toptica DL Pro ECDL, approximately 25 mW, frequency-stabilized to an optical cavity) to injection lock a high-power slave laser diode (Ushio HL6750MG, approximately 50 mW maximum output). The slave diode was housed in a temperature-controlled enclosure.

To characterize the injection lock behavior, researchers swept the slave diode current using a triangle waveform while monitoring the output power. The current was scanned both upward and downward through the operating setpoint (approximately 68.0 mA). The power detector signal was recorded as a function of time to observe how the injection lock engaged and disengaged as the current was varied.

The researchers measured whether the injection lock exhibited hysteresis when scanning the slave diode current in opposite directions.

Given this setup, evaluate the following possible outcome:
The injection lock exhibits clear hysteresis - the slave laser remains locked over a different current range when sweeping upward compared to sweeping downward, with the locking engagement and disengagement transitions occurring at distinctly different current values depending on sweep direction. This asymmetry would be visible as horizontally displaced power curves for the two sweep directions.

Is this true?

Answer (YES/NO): YES